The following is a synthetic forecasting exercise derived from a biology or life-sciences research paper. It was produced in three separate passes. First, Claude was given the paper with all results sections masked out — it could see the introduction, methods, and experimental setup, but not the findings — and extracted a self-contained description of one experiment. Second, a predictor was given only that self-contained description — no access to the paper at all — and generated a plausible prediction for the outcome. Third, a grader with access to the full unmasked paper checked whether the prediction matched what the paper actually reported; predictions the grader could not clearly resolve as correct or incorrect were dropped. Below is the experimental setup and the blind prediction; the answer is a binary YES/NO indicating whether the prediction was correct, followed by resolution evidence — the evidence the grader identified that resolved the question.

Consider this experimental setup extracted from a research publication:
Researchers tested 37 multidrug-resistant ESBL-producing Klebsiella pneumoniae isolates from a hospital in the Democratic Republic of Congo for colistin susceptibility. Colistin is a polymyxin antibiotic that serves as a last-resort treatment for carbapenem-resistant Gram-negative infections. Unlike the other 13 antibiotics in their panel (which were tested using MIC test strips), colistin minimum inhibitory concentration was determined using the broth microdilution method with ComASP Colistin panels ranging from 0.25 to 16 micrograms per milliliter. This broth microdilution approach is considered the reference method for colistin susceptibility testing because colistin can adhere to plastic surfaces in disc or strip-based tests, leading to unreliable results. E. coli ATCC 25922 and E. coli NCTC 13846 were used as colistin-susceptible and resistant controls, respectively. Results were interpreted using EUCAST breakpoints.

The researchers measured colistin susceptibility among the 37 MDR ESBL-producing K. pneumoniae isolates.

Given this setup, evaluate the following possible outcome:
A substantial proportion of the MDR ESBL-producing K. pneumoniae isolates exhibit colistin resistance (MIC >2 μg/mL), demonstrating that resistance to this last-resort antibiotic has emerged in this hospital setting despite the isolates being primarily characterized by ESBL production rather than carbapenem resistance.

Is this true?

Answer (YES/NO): NO